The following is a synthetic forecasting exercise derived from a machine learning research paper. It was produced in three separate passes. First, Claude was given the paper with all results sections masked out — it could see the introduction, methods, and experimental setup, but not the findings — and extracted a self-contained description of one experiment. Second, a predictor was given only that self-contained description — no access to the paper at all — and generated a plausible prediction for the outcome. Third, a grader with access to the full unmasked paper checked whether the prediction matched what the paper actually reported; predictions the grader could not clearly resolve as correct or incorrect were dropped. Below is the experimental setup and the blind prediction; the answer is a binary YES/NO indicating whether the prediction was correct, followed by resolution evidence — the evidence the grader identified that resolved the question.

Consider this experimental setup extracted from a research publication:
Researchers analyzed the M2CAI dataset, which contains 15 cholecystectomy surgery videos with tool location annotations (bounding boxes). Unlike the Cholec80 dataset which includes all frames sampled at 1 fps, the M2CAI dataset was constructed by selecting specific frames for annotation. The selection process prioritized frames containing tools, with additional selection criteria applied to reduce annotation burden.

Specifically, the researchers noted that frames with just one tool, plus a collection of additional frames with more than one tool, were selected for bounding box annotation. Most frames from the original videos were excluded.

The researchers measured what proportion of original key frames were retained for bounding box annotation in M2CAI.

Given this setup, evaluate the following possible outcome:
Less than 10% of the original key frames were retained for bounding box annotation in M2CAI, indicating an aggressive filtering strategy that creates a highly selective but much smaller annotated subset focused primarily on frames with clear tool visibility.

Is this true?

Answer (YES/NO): NO